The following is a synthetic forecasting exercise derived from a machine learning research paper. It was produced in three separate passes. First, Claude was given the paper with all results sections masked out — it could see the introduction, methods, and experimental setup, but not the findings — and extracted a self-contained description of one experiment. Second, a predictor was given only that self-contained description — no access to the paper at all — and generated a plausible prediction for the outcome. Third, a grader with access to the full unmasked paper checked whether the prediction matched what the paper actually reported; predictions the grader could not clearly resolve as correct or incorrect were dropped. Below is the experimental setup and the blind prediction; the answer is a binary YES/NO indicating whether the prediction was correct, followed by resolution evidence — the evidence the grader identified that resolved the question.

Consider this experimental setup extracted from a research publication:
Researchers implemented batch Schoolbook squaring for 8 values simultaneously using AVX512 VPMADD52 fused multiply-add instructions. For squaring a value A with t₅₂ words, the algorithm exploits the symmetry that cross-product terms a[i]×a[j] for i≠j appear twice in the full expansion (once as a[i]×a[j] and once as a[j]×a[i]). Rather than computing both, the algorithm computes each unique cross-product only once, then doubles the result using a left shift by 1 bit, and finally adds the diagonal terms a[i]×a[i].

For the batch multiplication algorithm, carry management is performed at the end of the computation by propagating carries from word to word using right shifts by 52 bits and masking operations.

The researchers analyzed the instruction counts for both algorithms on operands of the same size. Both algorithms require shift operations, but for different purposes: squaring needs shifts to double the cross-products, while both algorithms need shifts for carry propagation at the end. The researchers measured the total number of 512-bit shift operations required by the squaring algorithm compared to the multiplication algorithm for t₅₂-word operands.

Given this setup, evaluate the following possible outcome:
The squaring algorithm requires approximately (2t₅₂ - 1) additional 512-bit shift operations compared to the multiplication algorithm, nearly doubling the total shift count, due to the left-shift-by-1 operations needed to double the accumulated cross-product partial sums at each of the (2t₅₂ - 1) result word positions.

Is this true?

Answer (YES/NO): NO